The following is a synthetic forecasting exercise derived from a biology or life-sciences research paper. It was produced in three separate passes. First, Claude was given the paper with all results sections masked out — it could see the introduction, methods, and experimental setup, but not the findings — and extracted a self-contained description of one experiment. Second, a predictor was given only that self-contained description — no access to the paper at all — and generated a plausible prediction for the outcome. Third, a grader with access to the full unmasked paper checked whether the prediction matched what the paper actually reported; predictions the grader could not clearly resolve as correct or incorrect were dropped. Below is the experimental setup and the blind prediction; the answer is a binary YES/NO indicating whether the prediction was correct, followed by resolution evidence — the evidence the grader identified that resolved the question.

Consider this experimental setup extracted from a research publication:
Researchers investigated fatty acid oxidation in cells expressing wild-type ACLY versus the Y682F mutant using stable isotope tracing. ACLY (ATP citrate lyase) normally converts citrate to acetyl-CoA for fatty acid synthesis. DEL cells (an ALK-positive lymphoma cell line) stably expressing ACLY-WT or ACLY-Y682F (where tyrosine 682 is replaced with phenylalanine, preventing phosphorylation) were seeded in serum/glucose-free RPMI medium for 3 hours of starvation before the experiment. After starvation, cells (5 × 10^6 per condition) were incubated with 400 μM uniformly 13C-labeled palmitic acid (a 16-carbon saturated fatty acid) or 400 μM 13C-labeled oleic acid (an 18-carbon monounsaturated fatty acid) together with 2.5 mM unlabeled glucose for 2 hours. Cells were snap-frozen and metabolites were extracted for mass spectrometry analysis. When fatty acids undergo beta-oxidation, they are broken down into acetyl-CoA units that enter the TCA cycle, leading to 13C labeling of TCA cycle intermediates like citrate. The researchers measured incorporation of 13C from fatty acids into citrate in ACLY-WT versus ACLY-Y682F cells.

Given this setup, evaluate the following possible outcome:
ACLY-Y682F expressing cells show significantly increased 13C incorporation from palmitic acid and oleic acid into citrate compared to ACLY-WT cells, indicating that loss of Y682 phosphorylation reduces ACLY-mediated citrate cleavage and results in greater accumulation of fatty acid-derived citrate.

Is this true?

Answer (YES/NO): YES